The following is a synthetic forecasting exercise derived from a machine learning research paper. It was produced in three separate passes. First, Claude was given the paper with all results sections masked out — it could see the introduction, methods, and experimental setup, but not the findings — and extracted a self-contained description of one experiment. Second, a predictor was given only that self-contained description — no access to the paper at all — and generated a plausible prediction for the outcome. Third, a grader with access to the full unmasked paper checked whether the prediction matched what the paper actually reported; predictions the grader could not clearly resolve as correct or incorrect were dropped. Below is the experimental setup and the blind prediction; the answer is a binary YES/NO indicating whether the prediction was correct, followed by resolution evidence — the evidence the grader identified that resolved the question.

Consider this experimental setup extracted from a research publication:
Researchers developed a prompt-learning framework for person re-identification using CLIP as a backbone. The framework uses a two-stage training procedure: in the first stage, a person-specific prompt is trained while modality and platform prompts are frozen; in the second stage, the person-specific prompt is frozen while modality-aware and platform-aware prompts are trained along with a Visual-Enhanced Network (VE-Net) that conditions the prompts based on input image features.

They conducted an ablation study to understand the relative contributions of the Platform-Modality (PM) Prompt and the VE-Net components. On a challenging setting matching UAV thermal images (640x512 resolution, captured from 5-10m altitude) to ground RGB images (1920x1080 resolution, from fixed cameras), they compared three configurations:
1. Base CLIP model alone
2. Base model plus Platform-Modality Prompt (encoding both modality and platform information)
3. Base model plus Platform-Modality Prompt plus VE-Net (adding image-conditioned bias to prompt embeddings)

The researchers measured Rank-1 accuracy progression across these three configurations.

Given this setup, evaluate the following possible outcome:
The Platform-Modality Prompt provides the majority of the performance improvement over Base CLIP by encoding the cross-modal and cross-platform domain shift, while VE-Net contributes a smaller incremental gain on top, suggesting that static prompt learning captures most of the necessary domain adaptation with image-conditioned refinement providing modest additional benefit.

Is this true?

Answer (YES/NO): YES